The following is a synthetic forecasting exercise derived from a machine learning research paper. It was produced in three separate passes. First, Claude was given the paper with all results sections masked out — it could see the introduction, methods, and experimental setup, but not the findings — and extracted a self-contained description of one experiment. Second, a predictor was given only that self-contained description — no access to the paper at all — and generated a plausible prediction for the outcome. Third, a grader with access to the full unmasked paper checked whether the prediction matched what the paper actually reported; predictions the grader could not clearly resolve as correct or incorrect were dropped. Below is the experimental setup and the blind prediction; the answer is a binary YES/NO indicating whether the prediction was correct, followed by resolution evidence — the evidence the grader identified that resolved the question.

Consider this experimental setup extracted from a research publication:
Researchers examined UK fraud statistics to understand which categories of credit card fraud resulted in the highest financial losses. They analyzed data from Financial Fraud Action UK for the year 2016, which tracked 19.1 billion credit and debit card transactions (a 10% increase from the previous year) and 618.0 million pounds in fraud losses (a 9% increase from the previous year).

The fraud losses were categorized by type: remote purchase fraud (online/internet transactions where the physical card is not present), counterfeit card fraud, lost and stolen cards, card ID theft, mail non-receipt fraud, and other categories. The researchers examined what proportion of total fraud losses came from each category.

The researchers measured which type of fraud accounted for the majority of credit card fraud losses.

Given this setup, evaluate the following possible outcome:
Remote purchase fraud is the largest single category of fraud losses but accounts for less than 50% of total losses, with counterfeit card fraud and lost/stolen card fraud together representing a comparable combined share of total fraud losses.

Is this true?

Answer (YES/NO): NO